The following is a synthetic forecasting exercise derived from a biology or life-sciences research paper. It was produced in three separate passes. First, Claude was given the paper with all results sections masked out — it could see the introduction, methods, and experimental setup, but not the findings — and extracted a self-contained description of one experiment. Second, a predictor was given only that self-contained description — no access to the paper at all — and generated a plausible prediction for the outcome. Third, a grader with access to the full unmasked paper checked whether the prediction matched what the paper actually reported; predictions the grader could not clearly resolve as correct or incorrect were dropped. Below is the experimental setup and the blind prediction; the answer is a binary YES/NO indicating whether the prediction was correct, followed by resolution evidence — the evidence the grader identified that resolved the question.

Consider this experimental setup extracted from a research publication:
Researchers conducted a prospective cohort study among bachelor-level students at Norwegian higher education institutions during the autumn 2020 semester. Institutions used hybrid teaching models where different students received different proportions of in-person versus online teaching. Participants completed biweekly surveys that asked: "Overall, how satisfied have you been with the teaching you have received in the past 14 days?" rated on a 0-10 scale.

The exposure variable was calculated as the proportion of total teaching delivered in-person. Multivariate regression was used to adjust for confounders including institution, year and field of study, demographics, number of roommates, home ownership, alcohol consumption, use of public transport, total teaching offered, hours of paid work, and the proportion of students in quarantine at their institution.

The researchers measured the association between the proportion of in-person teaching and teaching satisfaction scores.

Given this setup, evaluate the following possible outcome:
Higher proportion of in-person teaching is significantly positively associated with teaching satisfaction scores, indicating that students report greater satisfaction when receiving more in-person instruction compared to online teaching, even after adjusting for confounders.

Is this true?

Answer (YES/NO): YES